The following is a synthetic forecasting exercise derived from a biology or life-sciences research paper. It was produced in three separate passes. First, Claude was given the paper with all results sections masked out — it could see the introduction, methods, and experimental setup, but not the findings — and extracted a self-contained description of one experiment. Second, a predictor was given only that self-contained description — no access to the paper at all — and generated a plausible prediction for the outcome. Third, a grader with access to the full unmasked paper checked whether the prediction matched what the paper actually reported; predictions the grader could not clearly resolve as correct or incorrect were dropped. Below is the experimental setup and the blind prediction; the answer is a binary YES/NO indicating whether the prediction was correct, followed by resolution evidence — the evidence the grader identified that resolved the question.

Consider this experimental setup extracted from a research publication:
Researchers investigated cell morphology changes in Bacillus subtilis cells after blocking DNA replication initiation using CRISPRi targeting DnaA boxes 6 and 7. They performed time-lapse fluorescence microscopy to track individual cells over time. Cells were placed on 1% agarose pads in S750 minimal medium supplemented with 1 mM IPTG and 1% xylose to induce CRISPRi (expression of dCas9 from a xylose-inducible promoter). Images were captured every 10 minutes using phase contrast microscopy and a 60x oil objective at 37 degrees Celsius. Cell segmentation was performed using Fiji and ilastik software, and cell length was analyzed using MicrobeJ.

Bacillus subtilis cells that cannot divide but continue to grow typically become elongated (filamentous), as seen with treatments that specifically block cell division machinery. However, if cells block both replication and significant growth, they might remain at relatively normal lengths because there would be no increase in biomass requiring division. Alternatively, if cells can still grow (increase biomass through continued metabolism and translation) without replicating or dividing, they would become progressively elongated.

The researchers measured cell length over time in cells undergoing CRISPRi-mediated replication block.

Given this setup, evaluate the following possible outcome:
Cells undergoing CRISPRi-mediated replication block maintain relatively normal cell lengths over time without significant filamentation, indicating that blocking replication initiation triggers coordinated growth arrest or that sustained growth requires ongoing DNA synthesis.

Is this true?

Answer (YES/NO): NO